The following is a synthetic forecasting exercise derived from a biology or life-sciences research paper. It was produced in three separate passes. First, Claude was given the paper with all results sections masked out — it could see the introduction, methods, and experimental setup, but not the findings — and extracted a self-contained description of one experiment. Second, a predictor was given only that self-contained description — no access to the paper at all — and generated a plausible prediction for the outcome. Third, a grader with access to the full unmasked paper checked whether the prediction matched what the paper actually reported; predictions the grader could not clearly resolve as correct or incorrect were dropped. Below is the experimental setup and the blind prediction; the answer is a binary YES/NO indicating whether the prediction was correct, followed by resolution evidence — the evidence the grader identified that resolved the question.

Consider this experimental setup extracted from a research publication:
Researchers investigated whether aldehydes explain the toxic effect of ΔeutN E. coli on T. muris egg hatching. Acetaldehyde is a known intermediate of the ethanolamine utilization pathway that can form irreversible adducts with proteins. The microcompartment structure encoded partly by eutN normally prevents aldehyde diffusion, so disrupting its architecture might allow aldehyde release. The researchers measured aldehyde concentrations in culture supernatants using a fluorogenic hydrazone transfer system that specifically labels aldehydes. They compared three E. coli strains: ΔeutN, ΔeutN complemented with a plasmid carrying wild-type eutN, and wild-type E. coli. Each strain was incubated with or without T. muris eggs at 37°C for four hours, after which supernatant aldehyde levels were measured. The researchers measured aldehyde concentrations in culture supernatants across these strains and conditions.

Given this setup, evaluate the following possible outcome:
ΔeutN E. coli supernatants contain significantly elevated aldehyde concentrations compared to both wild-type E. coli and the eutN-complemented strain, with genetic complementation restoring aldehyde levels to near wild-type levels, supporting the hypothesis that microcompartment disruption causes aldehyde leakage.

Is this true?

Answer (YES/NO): NO